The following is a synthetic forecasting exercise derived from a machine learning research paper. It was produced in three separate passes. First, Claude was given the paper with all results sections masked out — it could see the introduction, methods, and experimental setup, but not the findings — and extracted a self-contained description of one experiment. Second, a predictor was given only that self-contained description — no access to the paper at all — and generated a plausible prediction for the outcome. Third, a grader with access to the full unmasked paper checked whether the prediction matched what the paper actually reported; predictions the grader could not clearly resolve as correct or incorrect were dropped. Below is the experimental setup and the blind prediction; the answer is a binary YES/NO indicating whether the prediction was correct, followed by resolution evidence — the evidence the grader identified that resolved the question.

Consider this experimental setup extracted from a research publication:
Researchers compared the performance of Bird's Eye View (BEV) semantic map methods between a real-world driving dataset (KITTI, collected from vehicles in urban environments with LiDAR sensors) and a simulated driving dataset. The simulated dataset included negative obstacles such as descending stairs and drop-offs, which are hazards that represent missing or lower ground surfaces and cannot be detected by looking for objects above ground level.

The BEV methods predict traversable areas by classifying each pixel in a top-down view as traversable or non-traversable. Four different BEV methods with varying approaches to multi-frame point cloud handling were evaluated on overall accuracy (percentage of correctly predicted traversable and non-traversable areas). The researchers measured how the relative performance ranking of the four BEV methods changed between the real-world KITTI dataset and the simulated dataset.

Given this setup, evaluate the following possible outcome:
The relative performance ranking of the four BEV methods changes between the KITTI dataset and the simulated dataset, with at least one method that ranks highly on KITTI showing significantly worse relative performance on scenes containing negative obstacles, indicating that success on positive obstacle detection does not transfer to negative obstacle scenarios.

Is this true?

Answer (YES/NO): YES